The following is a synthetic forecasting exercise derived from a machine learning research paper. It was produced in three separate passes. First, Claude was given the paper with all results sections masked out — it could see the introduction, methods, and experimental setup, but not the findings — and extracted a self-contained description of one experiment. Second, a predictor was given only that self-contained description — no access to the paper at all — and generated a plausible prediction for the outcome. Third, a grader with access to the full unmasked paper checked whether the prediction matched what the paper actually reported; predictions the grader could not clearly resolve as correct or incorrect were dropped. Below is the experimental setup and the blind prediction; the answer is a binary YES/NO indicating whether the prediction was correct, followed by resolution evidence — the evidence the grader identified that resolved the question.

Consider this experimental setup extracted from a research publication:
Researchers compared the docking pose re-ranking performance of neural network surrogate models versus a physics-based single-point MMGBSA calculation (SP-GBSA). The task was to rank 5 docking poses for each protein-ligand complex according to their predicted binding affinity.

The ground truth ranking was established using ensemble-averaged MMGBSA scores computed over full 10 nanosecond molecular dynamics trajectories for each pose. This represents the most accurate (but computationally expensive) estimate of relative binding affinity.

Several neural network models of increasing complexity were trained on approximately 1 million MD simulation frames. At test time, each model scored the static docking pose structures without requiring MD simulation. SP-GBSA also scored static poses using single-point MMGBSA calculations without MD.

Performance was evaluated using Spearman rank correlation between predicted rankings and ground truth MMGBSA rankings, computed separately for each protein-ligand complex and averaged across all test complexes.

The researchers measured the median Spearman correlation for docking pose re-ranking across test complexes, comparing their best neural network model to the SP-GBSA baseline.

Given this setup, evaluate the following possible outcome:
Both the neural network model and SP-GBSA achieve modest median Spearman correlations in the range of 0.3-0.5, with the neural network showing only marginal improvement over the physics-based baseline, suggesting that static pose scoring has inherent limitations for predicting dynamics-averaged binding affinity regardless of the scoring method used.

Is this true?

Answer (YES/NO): NO